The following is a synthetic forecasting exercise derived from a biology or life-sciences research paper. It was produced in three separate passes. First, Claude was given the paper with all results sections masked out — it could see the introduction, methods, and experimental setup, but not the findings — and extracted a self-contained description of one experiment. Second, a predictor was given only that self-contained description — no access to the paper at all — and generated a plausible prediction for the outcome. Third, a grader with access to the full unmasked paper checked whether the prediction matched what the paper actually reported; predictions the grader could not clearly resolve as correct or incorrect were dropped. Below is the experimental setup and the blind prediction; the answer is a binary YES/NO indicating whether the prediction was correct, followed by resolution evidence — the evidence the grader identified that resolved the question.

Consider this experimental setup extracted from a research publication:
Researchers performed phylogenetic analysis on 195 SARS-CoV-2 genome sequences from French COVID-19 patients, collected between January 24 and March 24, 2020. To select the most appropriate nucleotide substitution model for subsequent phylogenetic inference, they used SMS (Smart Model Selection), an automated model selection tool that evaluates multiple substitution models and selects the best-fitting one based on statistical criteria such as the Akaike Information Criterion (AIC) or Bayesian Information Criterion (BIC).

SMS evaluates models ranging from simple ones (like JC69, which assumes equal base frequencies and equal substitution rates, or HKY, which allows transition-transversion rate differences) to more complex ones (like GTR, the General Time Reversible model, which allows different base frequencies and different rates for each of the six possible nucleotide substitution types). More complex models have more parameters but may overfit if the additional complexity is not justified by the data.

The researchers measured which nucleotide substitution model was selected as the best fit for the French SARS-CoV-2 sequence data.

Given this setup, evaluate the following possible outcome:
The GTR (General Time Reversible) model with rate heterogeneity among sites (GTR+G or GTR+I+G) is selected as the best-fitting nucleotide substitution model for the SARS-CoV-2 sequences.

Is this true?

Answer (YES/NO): NO